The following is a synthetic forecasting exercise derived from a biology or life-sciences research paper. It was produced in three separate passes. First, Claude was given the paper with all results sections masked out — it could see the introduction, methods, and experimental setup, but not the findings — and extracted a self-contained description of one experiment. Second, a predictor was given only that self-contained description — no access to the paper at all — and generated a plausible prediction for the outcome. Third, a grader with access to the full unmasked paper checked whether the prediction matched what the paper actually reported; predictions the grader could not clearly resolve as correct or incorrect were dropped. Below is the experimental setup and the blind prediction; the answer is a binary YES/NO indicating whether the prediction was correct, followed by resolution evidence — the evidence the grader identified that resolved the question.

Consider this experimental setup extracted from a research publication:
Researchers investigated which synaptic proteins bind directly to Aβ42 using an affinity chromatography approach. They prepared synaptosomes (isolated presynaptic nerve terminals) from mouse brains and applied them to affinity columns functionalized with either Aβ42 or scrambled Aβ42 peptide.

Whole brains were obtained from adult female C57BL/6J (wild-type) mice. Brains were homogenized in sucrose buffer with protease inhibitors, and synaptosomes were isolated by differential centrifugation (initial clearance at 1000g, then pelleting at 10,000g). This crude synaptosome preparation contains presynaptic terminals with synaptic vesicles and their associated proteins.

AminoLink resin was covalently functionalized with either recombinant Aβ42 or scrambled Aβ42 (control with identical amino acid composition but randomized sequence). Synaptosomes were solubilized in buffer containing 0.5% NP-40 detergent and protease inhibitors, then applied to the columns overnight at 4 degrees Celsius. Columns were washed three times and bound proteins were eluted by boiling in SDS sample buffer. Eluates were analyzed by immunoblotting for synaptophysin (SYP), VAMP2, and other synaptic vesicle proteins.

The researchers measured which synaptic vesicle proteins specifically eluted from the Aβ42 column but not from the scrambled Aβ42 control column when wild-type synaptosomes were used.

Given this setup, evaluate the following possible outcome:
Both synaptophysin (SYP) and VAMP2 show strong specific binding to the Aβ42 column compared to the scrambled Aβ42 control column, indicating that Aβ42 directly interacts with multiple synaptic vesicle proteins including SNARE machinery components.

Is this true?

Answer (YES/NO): NO